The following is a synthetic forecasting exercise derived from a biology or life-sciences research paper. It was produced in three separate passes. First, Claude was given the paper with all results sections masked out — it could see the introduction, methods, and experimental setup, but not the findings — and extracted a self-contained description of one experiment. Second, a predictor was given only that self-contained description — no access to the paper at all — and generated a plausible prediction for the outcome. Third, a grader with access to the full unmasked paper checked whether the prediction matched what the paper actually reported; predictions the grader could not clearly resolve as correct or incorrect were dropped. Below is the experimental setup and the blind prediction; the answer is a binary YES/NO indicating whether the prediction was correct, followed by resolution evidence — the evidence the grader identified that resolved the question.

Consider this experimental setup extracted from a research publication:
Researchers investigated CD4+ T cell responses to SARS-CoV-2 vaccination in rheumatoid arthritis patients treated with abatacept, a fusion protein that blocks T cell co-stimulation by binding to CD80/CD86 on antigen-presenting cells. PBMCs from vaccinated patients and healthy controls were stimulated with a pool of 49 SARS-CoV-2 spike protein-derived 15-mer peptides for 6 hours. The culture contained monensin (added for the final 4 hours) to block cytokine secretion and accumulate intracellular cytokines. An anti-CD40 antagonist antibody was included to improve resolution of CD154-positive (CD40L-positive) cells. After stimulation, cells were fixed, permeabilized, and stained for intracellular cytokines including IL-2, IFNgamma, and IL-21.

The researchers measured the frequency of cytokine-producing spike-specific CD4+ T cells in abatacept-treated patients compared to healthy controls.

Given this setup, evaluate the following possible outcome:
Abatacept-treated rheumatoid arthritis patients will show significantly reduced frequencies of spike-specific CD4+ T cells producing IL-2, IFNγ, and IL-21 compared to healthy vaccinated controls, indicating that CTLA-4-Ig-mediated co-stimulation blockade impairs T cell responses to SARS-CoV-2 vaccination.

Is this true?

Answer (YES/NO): YES